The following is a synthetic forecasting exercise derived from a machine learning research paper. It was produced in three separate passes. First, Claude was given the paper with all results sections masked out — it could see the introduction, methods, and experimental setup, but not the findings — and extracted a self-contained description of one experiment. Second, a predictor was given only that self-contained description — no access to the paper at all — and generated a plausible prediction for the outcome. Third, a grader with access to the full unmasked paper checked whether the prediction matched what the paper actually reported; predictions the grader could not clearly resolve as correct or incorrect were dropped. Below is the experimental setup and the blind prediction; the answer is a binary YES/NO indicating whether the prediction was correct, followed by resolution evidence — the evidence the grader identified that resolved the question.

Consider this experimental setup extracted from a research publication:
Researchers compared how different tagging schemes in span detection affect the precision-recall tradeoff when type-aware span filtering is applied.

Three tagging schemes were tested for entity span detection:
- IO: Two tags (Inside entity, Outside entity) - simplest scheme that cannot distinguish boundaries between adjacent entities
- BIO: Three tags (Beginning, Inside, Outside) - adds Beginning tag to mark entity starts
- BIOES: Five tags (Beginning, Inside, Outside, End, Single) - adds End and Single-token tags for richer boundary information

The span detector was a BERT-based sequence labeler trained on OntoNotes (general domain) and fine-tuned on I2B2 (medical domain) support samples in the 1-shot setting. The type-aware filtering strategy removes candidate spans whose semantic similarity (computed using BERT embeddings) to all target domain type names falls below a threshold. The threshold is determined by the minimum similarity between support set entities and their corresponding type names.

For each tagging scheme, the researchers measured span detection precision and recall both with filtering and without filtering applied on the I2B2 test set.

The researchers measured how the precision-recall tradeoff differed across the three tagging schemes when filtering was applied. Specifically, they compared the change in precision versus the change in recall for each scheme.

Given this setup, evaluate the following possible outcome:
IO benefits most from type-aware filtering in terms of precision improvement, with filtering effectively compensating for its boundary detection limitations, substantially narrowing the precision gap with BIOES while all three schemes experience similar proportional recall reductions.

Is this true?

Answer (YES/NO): NO